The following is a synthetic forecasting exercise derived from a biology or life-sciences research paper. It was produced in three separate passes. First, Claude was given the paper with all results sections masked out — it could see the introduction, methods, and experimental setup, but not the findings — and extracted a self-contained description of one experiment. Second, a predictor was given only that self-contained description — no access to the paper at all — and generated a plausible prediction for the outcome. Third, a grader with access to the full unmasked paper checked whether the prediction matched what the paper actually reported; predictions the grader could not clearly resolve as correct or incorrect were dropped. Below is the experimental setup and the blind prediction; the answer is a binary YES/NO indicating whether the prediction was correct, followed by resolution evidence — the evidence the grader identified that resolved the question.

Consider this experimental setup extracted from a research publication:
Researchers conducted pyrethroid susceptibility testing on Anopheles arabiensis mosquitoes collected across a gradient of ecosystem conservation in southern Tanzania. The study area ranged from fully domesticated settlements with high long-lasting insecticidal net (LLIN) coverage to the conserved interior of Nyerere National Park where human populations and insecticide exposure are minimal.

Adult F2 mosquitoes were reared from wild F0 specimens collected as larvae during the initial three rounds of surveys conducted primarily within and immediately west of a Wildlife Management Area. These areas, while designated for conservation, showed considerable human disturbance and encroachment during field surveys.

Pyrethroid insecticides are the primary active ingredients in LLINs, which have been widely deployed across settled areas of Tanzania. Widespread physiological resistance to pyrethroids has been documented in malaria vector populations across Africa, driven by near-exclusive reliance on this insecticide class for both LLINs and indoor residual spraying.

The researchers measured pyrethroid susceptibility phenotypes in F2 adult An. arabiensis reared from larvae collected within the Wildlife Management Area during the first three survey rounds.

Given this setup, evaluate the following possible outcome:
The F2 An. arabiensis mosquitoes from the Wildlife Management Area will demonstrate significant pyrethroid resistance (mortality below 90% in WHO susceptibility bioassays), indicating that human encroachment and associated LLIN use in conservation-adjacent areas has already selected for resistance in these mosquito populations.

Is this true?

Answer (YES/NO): YES